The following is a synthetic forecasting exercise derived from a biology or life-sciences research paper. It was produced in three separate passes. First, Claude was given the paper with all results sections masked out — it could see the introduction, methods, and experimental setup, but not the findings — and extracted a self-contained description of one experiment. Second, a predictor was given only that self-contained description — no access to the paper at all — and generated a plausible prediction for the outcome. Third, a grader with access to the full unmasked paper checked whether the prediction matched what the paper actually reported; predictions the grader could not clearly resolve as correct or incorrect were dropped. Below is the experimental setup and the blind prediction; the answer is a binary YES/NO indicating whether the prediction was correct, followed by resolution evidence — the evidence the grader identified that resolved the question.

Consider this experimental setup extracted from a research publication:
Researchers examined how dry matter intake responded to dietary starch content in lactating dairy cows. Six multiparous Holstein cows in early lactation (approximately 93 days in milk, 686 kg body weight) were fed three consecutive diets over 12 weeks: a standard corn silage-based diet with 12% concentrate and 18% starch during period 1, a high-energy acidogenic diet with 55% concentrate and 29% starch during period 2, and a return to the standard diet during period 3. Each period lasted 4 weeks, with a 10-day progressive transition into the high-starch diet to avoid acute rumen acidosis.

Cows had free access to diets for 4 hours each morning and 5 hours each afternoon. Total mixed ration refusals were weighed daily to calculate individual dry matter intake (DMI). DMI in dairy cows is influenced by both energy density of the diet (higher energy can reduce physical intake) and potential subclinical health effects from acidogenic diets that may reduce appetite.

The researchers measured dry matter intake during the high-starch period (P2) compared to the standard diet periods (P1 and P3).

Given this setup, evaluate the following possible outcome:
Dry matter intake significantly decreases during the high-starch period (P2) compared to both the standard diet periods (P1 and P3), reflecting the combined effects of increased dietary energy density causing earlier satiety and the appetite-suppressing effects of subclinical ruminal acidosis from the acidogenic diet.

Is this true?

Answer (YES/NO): NO